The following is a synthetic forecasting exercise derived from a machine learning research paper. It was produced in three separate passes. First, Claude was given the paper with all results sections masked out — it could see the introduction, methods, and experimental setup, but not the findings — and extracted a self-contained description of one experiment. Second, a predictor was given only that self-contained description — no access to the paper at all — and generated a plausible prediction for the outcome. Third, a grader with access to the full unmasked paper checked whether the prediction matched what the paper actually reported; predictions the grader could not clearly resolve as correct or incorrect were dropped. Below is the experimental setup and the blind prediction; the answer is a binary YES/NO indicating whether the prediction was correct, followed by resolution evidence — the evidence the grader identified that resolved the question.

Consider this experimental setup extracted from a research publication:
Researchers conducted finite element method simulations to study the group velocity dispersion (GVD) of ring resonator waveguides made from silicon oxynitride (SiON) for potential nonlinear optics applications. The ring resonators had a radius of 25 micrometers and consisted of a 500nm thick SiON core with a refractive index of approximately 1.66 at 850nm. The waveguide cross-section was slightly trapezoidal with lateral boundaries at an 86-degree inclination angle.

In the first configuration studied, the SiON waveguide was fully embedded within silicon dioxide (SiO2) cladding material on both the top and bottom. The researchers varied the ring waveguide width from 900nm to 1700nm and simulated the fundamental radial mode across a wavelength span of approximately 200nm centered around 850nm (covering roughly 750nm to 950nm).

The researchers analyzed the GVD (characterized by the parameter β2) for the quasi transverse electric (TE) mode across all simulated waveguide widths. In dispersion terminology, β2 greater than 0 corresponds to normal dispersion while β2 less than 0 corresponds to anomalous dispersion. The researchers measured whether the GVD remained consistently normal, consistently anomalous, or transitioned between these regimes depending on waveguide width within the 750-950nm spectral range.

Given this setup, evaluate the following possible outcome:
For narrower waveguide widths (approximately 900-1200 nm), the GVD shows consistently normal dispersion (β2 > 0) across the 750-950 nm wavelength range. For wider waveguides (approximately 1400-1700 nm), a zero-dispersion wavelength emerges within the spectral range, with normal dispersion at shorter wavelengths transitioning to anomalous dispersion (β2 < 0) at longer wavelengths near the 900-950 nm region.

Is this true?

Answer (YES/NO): NO